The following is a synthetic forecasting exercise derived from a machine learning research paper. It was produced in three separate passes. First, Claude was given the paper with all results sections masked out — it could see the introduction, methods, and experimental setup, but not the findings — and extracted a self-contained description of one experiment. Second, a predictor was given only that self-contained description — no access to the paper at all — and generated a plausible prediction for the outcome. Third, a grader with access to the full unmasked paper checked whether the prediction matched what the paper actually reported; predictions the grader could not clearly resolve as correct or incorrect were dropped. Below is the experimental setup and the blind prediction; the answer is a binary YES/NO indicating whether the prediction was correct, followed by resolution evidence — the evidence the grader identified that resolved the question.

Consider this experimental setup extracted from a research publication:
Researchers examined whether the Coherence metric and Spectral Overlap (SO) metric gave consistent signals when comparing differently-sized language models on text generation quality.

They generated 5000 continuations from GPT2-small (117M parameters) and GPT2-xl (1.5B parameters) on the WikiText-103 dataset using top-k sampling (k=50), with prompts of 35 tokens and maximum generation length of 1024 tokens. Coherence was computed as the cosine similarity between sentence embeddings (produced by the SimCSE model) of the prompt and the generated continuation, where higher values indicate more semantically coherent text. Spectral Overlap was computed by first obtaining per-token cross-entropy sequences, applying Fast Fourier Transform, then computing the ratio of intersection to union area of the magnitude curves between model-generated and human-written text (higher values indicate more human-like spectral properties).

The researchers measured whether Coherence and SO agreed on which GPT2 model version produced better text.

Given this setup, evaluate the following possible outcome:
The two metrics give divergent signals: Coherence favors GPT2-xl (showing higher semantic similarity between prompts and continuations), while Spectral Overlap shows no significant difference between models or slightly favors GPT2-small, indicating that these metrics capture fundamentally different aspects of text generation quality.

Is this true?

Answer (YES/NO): YES